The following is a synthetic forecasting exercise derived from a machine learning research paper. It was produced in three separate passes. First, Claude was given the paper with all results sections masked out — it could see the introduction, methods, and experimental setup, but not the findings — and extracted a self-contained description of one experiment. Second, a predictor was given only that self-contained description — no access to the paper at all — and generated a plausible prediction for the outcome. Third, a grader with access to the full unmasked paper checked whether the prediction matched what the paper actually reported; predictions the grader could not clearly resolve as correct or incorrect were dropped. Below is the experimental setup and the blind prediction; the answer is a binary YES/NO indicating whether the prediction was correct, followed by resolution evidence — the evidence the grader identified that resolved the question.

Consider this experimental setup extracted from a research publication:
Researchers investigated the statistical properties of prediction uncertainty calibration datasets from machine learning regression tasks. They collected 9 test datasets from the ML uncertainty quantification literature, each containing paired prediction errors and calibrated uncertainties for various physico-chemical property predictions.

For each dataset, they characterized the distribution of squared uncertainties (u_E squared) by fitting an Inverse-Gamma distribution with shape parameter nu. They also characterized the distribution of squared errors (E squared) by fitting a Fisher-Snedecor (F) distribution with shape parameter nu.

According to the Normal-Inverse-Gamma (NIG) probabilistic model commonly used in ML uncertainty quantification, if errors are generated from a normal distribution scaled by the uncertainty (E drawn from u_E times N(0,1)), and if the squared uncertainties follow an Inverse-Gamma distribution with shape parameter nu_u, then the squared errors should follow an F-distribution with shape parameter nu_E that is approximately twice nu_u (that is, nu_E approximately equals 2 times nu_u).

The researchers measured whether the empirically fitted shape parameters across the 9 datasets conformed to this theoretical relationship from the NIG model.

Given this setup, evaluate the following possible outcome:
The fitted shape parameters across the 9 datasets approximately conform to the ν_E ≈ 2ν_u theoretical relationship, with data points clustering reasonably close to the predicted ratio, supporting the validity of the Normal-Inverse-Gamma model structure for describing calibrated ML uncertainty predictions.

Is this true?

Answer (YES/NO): NO